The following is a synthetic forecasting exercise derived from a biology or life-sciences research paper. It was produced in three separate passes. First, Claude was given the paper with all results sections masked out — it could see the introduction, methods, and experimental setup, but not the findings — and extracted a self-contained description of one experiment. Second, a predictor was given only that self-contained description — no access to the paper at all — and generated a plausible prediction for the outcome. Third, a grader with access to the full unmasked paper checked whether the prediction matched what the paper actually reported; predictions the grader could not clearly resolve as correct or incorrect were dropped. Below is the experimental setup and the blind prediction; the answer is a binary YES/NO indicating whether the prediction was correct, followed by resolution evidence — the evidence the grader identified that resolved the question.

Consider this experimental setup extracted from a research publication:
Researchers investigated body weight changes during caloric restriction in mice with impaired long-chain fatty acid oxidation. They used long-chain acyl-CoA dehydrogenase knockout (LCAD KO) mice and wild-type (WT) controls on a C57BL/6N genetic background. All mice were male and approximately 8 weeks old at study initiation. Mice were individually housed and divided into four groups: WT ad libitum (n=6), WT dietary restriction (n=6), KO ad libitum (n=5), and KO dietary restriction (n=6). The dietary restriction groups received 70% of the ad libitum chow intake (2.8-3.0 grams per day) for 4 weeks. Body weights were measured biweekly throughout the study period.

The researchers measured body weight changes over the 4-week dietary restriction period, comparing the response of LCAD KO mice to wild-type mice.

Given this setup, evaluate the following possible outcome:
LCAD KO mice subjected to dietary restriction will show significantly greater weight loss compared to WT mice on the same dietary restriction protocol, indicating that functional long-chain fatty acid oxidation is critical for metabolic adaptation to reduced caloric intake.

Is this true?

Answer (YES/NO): NO